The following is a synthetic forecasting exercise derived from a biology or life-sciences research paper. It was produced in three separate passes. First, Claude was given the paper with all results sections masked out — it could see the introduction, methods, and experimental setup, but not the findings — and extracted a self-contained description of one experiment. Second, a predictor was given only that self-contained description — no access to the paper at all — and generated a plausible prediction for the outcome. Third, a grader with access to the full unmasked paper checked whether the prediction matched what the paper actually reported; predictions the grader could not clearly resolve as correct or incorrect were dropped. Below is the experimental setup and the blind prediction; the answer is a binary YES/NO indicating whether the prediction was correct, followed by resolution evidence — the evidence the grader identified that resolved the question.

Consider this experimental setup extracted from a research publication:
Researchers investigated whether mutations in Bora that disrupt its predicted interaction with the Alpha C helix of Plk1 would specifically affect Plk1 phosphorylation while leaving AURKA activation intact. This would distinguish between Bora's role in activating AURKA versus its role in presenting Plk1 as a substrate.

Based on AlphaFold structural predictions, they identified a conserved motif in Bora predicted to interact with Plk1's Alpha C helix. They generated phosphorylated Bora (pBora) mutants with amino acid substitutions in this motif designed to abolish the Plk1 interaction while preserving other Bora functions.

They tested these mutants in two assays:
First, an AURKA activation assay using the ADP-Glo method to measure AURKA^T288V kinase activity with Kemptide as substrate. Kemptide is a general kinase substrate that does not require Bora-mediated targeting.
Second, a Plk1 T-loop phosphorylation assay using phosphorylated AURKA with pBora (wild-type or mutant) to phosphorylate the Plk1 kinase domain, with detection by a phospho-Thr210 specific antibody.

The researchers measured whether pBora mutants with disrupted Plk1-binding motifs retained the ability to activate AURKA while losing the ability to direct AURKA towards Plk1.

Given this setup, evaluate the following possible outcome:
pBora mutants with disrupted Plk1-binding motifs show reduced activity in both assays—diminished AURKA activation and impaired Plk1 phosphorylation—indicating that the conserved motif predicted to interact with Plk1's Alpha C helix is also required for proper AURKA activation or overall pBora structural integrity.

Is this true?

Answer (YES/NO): NO